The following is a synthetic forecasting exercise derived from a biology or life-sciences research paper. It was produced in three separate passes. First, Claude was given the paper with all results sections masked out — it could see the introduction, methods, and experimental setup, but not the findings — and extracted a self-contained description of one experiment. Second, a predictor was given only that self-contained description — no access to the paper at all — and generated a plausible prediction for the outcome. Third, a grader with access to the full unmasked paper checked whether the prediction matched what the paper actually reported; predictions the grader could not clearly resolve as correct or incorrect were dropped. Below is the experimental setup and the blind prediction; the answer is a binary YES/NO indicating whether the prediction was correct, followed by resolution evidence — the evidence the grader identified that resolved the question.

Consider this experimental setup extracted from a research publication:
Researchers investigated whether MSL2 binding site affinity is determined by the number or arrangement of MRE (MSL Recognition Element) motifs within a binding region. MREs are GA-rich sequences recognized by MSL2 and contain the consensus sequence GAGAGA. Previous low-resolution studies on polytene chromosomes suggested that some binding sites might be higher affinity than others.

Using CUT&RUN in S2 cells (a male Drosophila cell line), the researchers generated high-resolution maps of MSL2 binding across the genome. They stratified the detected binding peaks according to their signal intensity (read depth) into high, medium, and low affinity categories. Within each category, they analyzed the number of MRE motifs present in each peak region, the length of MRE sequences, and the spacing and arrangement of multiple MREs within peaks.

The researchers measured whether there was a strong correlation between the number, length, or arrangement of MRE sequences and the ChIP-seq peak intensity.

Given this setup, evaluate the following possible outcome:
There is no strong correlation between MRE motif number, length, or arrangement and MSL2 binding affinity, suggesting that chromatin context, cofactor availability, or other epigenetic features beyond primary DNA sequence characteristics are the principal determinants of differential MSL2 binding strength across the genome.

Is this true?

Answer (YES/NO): NO